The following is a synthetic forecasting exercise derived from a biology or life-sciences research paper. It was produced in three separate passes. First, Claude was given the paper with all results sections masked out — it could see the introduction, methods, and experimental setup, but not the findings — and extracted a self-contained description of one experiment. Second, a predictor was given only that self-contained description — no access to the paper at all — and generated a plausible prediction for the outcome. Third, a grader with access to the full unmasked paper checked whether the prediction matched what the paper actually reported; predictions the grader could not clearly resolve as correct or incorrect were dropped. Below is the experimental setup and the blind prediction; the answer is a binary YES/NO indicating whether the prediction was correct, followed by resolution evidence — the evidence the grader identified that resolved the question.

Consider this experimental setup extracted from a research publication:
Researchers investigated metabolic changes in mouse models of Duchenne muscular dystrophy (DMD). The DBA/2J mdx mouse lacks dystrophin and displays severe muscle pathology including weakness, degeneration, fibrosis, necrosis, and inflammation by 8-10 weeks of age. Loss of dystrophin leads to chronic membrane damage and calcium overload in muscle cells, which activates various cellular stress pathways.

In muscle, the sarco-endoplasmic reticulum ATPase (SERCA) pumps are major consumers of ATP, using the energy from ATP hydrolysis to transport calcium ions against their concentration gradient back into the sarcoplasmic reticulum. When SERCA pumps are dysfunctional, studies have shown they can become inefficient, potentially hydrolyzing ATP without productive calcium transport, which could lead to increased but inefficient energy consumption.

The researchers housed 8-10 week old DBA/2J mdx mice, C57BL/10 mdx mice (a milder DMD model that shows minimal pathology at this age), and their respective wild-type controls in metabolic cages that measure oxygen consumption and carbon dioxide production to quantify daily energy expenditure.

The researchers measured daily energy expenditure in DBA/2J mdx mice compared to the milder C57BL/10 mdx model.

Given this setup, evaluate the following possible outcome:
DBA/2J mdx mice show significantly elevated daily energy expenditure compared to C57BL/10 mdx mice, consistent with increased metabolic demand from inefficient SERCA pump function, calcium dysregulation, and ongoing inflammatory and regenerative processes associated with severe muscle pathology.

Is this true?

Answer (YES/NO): YES